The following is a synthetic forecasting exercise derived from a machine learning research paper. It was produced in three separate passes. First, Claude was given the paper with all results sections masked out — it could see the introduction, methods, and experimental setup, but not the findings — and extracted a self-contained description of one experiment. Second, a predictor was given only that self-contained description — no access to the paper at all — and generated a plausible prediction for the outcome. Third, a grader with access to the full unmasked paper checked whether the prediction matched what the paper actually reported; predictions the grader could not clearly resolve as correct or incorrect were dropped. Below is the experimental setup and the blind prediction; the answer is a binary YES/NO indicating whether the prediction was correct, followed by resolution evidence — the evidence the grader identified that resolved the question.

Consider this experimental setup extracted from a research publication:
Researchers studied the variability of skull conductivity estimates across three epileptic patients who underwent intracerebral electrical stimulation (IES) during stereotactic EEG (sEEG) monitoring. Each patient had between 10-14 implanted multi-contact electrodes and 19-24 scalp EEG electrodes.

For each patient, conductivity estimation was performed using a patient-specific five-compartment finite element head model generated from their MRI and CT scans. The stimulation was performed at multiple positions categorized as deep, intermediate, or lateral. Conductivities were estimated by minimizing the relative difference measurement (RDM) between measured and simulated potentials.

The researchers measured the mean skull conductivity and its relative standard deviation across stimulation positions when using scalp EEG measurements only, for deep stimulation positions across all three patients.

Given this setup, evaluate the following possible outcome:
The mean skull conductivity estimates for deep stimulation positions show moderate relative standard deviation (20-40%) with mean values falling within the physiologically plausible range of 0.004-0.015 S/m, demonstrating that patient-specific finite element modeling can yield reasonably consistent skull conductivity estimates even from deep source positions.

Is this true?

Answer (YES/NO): NO